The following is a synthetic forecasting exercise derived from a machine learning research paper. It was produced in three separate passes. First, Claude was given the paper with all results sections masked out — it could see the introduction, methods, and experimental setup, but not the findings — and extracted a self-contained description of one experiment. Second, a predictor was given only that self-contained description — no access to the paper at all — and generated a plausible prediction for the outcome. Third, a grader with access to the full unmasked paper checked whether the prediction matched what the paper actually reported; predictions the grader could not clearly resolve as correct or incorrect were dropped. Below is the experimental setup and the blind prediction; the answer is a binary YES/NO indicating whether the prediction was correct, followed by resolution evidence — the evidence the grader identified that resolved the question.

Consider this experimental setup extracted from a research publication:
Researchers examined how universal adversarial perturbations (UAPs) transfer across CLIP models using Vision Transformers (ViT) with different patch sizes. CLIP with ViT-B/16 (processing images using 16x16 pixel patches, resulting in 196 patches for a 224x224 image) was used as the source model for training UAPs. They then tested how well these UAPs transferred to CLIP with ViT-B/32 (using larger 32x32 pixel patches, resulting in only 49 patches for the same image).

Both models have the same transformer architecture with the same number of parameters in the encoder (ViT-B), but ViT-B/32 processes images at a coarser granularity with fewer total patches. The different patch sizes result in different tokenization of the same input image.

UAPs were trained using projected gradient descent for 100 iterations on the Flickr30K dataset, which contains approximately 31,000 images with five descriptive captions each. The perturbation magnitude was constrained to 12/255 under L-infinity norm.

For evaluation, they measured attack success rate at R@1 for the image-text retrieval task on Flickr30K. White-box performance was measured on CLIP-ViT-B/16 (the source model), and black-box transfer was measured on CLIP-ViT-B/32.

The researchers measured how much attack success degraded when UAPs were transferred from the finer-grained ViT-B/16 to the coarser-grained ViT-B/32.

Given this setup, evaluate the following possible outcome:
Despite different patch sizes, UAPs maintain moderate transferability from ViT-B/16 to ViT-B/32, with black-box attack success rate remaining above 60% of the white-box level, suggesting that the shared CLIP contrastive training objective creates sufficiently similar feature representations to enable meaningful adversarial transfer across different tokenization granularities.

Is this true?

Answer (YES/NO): NO